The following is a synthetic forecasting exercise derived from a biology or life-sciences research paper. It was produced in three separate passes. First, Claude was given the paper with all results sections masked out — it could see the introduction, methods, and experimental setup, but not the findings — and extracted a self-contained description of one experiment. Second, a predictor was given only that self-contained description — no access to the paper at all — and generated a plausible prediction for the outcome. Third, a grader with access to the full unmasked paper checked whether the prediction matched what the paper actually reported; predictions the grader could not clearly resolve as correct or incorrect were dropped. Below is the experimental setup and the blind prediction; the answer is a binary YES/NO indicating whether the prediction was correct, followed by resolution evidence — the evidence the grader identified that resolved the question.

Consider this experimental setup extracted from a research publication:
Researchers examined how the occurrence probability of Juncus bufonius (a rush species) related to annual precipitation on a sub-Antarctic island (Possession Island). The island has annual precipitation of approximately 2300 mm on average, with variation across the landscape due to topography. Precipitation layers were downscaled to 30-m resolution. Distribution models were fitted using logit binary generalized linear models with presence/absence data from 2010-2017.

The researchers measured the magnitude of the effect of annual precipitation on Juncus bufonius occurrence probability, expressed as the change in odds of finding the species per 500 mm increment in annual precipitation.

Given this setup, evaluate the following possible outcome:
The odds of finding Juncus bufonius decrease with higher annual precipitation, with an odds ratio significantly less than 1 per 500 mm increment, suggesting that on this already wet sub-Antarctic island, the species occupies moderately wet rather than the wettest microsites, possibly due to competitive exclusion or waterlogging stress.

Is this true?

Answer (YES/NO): YES